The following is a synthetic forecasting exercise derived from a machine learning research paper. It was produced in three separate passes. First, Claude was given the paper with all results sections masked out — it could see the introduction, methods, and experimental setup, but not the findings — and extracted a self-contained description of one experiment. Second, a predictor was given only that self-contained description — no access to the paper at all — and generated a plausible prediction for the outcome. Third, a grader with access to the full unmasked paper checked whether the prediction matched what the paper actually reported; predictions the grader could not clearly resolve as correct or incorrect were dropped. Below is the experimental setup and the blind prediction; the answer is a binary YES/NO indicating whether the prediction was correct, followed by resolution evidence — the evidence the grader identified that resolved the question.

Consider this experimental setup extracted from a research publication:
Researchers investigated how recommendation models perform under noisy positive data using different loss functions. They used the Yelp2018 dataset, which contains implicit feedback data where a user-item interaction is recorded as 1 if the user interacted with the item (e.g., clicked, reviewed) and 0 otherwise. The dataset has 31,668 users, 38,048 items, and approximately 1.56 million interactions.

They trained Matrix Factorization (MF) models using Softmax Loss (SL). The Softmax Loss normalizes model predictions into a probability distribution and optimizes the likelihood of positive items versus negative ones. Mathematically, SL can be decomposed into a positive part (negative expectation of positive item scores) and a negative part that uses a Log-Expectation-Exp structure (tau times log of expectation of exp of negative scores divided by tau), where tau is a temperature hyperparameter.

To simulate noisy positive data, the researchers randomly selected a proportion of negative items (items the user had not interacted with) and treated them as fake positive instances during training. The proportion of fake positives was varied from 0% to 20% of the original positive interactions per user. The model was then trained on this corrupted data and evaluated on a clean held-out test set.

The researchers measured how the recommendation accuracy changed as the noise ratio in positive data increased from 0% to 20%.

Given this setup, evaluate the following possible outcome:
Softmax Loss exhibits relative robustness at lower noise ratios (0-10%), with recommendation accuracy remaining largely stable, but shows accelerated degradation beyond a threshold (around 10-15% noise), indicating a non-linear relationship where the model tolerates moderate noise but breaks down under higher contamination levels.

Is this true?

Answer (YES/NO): NO